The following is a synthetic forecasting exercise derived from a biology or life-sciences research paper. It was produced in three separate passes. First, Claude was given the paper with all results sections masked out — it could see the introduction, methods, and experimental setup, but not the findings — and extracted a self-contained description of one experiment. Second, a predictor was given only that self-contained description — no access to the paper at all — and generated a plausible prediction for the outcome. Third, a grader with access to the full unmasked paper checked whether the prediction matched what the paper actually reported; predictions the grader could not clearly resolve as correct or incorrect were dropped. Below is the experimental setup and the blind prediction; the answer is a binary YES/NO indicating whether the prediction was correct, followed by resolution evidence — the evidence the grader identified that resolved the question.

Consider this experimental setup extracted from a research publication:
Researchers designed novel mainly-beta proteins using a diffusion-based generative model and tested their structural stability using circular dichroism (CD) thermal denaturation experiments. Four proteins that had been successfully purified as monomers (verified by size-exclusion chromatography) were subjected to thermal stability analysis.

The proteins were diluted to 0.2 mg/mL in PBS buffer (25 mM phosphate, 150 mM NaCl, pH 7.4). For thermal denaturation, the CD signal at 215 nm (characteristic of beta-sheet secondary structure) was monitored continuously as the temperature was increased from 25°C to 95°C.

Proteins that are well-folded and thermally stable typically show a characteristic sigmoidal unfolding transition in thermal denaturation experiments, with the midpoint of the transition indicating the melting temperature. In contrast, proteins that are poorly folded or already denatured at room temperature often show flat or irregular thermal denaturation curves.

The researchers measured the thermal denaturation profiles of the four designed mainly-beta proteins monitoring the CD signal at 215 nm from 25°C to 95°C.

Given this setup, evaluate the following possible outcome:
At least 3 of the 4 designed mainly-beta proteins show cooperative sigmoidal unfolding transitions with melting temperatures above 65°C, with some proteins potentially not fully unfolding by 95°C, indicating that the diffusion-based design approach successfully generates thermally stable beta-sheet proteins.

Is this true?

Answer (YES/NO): NO